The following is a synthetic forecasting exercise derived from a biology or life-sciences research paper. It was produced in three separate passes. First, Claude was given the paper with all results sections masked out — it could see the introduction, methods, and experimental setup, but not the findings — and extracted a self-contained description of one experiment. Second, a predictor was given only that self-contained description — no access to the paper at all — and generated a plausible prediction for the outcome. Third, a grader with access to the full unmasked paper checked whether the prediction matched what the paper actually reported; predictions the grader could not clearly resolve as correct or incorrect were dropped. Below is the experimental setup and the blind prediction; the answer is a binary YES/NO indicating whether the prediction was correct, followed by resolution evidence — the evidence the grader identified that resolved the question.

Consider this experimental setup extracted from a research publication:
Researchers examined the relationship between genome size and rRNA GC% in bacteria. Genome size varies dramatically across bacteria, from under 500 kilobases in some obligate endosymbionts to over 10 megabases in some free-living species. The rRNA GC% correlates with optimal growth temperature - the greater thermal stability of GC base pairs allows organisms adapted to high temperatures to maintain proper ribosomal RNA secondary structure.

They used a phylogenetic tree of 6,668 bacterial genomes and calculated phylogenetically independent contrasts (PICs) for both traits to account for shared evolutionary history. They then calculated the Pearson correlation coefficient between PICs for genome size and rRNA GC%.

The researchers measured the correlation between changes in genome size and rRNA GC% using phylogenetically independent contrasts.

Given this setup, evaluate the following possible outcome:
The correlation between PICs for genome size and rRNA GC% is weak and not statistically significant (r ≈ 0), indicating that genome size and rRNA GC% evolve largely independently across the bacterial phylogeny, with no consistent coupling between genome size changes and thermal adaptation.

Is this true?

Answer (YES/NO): NO